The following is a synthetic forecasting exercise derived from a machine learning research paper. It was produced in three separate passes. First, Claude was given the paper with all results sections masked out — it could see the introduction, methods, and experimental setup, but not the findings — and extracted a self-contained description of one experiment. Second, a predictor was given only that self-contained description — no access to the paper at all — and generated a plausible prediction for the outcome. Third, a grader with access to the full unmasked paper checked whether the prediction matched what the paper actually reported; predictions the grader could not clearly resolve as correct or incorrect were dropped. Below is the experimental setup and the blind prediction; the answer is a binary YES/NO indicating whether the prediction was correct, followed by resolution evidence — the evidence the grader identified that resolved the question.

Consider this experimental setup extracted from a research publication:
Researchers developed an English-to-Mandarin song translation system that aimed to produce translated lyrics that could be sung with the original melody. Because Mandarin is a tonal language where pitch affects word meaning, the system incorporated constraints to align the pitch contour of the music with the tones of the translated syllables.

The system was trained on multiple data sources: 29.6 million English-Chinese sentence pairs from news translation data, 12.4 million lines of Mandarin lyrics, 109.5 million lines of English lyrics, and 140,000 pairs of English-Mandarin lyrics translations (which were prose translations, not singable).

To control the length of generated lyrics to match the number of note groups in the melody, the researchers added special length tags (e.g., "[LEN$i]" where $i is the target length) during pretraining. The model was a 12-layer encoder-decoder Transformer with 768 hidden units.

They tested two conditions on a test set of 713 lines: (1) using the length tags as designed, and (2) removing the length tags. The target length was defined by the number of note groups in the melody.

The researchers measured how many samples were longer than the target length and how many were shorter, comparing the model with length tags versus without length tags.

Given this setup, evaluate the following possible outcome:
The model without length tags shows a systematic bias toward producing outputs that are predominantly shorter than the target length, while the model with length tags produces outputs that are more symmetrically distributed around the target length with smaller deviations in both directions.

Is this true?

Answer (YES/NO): NO